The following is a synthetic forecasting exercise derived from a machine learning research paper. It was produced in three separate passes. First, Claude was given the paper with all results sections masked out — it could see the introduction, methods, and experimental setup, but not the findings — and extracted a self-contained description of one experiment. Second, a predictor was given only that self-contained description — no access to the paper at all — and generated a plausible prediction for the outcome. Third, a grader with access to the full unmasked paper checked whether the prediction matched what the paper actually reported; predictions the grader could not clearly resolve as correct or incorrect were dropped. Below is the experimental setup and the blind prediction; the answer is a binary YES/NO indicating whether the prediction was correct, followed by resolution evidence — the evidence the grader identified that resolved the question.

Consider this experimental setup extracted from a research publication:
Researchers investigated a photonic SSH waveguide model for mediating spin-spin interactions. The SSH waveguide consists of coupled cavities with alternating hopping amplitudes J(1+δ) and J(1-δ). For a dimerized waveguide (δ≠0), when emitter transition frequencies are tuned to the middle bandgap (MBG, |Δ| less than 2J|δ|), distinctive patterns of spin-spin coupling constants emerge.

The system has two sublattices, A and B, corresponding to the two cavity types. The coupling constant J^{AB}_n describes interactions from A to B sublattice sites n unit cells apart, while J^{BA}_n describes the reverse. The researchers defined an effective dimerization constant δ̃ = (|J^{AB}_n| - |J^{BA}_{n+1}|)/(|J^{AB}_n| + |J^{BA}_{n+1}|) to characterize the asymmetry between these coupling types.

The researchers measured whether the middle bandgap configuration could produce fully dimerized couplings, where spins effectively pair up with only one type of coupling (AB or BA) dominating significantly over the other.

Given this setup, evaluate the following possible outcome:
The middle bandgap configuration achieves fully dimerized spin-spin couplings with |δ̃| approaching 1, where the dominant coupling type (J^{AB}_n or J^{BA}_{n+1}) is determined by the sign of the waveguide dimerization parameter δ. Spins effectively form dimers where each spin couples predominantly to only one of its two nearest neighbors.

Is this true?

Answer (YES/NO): YES